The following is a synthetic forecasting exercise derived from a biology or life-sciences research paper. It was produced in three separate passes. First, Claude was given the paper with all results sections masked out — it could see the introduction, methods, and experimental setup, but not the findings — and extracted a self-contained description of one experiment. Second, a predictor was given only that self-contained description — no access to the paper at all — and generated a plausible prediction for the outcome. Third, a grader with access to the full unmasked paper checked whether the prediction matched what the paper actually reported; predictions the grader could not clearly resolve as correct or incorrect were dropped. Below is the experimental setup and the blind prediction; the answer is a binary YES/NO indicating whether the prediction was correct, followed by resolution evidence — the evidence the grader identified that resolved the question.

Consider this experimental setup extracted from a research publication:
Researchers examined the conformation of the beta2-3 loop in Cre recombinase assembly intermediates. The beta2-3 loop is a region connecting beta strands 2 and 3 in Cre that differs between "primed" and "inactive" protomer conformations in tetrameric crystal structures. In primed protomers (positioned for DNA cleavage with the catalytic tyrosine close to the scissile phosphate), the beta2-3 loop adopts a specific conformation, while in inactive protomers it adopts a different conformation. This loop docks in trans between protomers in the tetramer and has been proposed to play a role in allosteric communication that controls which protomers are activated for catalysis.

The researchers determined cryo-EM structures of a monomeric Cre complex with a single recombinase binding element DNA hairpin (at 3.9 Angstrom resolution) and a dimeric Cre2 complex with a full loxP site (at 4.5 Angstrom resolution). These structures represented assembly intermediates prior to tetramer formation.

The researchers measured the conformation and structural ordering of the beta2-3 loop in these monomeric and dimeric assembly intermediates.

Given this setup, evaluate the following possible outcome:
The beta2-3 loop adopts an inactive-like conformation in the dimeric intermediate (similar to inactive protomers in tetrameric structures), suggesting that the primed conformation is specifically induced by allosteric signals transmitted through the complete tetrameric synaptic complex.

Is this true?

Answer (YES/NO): NO